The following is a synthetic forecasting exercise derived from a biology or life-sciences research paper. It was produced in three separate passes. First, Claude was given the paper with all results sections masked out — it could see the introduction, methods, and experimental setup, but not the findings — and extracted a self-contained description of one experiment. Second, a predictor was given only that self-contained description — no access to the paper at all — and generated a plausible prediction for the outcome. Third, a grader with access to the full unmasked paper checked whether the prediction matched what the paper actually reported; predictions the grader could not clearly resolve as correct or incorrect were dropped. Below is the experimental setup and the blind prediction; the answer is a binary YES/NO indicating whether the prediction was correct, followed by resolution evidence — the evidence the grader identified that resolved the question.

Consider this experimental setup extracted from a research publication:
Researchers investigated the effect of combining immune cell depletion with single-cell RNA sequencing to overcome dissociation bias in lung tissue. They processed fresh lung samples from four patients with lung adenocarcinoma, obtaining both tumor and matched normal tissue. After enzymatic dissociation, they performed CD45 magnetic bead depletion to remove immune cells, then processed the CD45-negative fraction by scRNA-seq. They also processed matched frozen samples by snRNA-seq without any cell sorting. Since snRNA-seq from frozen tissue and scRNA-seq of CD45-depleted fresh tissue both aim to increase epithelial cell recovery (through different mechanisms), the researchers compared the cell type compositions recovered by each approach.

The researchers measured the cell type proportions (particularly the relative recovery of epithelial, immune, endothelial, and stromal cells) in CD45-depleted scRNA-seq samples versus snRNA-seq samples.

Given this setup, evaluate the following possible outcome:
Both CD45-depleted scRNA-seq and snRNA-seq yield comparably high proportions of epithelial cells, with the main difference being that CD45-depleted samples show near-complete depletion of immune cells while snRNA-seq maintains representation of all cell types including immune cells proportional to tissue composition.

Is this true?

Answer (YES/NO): NO